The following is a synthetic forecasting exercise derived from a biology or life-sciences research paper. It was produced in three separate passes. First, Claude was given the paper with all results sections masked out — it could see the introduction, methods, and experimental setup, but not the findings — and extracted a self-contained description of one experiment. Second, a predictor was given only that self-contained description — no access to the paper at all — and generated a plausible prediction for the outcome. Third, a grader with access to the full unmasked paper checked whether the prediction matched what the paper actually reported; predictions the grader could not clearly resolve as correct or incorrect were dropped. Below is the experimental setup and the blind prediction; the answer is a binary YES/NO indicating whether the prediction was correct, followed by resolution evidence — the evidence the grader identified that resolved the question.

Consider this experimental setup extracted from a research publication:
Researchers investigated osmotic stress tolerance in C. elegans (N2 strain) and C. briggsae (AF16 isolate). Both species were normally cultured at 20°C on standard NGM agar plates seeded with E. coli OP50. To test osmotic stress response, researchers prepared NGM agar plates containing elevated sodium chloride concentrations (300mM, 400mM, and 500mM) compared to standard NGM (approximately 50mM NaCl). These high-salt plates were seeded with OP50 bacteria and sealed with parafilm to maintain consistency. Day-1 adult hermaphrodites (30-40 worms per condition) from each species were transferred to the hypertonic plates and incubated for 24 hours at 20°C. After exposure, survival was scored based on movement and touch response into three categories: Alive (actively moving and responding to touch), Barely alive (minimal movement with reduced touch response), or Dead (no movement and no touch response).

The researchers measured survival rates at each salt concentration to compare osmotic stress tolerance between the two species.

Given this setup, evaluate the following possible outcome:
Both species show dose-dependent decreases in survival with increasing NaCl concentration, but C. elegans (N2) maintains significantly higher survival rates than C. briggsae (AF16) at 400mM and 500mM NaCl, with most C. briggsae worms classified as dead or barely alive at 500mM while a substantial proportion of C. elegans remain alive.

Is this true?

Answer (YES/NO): YES